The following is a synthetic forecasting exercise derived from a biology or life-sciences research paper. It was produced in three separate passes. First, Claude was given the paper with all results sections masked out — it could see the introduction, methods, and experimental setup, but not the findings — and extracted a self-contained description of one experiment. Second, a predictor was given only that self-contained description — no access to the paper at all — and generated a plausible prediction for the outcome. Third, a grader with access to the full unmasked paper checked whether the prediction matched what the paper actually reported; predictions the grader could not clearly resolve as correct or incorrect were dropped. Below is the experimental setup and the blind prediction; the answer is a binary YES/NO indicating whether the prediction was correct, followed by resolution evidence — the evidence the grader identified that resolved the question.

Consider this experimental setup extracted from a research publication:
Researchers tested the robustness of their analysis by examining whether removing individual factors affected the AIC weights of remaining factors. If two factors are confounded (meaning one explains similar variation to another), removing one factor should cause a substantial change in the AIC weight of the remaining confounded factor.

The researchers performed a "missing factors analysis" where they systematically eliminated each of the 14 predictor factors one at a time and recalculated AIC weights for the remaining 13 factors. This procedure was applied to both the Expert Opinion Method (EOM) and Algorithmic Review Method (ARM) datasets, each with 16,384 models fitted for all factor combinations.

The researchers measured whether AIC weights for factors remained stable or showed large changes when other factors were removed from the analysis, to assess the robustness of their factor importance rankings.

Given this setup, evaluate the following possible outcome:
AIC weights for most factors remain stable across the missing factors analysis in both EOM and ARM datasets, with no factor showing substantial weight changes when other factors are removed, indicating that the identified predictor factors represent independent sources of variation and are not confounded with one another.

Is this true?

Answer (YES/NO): NO